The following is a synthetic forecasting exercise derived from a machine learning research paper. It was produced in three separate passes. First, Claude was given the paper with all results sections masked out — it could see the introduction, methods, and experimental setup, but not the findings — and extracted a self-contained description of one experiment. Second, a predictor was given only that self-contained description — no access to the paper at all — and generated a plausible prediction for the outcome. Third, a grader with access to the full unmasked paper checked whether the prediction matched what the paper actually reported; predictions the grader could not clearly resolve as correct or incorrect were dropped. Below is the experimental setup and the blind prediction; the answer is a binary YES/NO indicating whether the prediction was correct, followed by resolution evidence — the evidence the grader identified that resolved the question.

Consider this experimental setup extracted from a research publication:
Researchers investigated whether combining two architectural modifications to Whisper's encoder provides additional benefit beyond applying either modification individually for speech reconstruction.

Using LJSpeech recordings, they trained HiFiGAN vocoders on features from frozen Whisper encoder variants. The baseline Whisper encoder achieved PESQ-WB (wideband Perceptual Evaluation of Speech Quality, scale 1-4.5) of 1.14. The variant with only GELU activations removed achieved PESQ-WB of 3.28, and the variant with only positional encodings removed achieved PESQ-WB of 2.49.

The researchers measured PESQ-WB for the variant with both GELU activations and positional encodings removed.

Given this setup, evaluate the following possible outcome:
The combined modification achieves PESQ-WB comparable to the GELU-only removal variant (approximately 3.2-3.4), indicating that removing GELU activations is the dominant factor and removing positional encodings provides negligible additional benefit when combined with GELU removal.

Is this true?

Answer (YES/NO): YES